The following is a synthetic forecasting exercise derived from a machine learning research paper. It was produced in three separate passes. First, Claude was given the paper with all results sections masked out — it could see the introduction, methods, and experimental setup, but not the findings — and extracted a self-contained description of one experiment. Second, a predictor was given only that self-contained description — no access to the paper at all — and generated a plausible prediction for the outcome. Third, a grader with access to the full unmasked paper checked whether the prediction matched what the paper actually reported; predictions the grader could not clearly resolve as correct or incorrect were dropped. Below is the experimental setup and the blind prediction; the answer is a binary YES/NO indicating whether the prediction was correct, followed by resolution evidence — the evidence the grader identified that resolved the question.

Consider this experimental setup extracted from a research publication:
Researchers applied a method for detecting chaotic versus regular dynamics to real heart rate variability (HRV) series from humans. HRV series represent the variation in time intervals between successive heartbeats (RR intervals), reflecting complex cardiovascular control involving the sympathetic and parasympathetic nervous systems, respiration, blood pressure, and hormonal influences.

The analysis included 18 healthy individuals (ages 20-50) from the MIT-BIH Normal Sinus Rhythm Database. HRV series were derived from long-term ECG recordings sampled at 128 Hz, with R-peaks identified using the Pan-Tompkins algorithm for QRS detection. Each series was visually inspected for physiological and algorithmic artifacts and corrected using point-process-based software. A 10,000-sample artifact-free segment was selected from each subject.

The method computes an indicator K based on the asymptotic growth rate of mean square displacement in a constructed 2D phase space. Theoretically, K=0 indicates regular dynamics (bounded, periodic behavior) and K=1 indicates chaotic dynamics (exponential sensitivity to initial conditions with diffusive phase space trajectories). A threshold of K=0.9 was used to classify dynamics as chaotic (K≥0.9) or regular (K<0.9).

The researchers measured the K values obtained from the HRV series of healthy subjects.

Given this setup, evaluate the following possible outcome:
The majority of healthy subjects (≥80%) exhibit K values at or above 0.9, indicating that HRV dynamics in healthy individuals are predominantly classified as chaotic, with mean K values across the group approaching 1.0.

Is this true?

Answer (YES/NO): NO